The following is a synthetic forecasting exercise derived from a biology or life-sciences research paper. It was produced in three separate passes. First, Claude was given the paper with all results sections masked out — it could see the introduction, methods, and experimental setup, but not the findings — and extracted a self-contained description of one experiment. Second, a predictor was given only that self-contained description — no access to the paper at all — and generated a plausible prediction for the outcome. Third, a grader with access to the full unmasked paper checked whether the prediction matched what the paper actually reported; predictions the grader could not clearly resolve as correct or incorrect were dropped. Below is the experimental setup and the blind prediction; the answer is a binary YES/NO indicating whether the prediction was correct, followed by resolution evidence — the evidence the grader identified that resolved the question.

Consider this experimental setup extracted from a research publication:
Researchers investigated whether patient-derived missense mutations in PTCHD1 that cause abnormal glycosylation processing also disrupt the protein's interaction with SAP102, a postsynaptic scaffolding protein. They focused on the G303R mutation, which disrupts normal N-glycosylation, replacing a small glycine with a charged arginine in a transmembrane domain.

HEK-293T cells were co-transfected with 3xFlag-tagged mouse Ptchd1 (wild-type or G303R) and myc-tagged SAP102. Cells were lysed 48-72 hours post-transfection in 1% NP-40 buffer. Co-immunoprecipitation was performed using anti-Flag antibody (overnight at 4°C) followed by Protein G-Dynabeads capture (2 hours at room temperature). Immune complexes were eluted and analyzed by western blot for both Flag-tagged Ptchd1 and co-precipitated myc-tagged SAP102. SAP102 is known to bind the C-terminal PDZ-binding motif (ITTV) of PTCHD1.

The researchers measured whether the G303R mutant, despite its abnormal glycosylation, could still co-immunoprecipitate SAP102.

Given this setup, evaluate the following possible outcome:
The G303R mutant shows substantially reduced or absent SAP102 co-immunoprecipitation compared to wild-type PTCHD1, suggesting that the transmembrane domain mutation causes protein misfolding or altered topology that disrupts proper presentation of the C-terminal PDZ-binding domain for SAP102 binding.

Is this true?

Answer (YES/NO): NO